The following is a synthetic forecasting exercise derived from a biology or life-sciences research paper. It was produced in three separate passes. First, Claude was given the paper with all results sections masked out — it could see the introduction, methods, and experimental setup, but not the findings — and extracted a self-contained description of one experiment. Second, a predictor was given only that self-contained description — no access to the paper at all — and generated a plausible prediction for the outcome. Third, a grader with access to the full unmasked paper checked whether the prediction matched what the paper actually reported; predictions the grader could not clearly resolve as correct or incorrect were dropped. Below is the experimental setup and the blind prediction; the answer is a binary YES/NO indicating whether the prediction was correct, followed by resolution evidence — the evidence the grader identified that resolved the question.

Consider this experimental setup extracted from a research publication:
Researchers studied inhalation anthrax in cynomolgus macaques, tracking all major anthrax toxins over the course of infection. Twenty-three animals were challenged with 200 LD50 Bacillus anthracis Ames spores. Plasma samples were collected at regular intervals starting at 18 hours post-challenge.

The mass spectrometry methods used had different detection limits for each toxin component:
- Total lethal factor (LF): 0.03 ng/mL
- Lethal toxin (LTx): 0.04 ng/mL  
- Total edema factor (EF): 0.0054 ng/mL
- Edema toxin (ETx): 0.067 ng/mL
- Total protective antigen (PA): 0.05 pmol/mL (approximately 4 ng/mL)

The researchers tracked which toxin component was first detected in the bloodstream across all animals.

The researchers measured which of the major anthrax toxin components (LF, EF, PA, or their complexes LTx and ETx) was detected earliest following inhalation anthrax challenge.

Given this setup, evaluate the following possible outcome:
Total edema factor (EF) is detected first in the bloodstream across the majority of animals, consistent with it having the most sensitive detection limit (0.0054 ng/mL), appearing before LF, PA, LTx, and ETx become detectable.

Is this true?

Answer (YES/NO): NO